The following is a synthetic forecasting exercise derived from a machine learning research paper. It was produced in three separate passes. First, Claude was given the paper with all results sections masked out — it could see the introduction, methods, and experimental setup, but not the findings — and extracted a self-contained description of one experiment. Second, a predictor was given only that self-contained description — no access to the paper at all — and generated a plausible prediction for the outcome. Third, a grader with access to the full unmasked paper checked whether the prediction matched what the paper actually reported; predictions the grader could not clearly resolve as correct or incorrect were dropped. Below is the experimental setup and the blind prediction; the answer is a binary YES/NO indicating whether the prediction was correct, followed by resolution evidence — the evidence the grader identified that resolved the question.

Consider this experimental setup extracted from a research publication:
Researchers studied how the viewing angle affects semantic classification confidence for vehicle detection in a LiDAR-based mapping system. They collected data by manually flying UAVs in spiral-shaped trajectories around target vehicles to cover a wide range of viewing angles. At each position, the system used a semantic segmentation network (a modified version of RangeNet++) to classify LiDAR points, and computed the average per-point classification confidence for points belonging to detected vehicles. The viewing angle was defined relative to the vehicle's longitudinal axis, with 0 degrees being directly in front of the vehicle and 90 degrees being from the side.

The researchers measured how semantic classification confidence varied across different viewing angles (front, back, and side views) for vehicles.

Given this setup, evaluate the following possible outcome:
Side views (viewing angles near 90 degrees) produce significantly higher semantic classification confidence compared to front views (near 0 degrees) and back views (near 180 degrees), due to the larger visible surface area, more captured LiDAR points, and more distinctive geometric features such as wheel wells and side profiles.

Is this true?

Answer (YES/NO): YES